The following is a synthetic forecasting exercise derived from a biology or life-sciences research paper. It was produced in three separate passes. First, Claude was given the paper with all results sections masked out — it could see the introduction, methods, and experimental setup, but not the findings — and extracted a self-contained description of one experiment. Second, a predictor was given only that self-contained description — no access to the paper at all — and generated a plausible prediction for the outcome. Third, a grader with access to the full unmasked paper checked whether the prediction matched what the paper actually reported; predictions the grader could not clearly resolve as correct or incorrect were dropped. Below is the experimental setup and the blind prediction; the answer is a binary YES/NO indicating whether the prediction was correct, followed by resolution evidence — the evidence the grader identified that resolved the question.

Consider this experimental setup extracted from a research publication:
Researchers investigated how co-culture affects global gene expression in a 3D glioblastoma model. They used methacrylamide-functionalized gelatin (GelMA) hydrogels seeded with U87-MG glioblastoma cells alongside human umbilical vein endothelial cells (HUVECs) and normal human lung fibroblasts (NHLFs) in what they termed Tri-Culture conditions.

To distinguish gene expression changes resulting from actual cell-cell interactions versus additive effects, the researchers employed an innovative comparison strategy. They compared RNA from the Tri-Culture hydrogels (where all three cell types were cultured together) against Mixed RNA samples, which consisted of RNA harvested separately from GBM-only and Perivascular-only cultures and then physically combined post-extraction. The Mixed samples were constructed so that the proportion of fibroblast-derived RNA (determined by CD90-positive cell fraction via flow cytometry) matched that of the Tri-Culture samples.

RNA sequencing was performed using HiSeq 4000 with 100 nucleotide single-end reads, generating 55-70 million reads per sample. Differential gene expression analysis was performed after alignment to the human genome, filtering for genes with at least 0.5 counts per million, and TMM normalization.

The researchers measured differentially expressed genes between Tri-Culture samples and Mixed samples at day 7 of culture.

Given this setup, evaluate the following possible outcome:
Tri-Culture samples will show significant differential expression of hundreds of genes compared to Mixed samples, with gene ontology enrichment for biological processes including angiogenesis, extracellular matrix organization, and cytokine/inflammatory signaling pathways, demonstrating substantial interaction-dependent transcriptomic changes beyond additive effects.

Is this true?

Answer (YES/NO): YES